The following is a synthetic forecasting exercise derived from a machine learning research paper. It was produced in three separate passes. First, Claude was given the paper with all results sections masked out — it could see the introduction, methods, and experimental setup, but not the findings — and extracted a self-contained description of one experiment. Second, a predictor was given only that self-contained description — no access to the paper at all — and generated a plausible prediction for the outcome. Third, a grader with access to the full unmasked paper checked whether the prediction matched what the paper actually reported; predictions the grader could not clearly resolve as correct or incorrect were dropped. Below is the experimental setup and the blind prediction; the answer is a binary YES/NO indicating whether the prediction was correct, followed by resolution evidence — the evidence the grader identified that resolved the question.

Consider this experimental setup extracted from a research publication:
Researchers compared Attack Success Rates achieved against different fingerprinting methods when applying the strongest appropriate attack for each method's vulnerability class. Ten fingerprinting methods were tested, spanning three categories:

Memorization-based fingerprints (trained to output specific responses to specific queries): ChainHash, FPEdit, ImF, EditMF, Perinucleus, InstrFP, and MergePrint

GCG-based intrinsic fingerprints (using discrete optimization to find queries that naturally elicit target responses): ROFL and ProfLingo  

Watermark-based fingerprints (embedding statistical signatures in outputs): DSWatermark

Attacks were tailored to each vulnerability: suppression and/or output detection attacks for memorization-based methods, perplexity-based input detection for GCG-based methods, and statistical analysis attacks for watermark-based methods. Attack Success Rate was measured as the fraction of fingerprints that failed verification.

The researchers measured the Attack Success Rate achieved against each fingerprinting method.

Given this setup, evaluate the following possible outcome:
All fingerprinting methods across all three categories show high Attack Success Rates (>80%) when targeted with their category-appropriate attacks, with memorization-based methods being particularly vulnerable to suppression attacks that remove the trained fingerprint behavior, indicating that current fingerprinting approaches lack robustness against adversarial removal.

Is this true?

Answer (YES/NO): NO